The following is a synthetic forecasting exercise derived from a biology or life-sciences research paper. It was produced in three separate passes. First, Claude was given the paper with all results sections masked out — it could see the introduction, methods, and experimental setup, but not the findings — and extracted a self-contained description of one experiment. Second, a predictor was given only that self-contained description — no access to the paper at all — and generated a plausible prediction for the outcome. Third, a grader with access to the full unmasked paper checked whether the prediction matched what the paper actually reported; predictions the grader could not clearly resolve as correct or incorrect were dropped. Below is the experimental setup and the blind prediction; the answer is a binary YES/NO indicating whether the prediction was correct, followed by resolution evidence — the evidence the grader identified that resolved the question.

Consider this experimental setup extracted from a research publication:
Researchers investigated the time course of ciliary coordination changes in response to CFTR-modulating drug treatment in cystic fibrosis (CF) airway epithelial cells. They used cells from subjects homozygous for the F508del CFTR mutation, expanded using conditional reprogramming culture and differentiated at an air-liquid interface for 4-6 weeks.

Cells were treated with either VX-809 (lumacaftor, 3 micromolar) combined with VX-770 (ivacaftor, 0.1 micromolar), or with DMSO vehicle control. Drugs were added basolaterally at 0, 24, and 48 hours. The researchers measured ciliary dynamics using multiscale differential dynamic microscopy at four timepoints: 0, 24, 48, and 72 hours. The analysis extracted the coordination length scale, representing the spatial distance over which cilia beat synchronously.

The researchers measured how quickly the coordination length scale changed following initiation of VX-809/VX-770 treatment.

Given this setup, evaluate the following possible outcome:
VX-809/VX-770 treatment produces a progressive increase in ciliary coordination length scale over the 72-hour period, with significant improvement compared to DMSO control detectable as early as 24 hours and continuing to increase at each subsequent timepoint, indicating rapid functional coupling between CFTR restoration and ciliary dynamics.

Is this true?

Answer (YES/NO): NO